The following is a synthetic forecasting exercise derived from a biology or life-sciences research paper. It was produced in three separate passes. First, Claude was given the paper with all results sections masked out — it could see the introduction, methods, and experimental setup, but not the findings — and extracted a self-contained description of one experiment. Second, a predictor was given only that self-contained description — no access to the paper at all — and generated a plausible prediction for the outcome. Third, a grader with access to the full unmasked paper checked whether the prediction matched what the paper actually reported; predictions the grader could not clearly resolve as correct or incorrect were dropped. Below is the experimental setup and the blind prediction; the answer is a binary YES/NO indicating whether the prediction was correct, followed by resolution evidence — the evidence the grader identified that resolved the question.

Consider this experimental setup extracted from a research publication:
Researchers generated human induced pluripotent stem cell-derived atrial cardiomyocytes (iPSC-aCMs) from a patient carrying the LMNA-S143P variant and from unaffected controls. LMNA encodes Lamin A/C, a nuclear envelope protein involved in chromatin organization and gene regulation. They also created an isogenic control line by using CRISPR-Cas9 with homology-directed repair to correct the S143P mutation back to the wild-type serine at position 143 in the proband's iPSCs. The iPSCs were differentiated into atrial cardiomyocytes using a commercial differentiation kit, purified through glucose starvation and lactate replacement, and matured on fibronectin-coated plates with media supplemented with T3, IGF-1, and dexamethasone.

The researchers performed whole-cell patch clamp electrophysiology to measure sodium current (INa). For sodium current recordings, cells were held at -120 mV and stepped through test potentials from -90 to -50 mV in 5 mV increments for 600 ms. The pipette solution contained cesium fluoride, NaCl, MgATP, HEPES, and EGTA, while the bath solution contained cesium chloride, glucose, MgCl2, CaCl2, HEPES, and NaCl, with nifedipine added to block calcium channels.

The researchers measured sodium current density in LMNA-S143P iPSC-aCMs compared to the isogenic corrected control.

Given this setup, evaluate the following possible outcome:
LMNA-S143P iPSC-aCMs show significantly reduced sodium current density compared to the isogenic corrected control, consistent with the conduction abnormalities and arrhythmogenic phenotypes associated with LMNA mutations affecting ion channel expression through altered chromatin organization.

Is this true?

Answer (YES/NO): YES